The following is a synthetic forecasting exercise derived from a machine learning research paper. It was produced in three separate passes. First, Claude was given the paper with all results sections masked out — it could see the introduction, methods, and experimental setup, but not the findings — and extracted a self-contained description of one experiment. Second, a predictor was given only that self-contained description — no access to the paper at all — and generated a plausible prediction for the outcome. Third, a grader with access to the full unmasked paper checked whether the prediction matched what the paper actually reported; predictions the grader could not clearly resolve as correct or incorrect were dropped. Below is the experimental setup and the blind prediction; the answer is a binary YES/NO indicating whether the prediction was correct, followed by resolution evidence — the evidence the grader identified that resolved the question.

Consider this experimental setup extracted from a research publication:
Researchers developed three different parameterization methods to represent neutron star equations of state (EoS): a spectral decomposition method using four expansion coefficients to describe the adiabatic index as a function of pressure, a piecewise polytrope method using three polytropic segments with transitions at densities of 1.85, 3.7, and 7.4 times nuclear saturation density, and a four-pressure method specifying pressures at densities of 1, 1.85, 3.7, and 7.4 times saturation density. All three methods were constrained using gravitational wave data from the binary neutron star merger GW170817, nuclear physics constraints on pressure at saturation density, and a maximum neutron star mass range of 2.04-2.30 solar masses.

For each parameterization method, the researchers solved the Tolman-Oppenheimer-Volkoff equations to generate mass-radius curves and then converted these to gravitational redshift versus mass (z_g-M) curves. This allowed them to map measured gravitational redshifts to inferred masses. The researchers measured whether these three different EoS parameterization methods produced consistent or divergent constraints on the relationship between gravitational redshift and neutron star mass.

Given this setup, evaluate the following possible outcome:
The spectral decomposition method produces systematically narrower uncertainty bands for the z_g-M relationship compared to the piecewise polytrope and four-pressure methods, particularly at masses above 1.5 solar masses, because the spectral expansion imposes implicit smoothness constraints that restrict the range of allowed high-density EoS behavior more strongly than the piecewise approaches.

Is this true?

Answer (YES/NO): NO